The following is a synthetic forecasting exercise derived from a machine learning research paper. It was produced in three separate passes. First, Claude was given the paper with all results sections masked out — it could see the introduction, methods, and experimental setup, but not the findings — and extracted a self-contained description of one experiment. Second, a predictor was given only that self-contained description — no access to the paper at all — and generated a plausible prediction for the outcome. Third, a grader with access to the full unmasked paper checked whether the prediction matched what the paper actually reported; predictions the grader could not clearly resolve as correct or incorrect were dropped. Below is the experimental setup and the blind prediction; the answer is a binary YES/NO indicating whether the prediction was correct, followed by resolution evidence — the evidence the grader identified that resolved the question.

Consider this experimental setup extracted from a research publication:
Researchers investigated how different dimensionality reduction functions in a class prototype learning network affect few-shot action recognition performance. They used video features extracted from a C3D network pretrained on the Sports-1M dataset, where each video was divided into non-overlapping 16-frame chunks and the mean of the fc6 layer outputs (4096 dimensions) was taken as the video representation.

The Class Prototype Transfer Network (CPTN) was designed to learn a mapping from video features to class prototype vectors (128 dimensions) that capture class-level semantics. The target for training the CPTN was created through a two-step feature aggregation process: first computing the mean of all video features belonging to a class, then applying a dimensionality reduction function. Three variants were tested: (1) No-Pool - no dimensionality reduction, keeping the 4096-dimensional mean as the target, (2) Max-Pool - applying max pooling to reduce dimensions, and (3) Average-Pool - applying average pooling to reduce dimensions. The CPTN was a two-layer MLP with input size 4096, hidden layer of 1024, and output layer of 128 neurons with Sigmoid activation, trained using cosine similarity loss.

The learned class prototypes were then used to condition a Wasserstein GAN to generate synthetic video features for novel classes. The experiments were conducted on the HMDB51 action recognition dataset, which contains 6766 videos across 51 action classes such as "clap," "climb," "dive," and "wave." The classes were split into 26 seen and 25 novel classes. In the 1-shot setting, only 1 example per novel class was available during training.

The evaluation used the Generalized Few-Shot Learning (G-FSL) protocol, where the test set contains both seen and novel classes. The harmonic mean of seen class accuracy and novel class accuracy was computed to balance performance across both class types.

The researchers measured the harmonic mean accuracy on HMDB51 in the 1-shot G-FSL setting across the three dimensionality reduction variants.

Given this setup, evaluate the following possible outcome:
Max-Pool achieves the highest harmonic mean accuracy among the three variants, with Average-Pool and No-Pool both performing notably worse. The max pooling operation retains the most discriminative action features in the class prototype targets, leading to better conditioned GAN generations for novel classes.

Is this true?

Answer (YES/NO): NO